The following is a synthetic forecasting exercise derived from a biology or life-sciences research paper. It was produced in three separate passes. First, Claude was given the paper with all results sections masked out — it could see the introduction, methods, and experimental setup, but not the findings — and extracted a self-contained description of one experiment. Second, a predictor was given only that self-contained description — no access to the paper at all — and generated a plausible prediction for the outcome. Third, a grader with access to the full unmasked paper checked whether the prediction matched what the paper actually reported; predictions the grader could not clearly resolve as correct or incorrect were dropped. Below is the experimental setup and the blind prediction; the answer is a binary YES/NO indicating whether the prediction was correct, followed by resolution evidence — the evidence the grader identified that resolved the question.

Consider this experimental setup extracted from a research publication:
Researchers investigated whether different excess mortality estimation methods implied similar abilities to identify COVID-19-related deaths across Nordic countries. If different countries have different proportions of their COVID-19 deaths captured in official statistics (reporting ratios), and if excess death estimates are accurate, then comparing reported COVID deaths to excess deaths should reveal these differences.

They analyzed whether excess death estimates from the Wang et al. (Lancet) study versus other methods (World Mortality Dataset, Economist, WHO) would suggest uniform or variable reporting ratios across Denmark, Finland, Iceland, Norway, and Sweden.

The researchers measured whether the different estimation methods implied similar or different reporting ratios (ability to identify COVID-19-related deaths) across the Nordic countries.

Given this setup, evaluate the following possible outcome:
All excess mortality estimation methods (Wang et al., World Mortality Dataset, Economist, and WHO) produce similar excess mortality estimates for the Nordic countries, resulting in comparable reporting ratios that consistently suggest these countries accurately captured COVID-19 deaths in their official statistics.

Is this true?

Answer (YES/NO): NO